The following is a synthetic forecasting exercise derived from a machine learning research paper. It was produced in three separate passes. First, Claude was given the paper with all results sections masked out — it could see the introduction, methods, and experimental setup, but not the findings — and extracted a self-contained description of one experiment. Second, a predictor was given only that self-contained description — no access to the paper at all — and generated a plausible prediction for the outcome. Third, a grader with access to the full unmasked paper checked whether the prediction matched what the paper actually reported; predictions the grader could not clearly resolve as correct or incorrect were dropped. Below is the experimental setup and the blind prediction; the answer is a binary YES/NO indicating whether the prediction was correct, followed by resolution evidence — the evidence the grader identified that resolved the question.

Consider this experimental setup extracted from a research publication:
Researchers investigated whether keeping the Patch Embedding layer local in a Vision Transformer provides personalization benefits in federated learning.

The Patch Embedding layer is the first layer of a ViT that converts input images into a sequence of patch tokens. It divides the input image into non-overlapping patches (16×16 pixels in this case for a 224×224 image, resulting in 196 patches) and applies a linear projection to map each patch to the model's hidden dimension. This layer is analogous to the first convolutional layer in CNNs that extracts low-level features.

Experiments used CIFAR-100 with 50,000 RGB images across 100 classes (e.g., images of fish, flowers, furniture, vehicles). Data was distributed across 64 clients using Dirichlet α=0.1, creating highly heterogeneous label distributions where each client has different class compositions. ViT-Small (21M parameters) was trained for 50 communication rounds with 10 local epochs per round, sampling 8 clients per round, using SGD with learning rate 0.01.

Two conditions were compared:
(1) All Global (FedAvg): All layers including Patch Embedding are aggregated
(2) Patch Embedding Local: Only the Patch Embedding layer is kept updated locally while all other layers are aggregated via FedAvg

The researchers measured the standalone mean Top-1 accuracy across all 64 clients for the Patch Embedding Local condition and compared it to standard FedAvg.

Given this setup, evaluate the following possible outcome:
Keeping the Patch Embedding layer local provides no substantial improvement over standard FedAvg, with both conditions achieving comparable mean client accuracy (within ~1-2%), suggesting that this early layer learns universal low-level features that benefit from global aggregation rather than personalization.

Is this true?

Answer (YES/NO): NO